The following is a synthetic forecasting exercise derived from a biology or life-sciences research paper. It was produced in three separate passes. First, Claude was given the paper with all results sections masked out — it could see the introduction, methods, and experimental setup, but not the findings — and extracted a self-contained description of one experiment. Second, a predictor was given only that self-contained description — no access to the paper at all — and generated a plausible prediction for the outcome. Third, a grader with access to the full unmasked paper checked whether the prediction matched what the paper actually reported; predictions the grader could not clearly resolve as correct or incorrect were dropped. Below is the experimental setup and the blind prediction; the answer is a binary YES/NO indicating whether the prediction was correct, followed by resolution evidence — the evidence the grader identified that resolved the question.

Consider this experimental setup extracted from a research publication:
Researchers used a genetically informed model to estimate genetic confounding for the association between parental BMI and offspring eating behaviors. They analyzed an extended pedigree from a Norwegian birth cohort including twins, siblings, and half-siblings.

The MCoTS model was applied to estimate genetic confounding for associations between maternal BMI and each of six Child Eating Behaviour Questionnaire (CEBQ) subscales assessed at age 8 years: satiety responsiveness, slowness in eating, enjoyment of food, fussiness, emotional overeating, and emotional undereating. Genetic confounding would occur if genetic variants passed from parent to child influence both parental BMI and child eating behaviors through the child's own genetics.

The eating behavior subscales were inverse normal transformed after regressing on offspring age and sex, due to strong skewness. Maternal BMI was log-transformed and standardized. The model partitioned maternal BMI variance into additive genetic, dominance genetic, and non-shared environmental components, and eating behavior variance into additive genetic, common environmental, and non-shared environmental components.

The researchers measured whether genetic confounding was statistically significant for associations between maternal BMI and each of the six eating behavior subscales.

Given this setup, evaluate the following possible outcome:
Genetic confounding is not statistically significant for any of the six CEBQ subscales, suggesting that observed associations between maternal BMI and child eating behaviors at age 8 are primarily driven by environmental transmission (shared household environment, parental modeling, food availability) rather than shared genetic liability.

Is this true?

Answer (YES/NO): NO